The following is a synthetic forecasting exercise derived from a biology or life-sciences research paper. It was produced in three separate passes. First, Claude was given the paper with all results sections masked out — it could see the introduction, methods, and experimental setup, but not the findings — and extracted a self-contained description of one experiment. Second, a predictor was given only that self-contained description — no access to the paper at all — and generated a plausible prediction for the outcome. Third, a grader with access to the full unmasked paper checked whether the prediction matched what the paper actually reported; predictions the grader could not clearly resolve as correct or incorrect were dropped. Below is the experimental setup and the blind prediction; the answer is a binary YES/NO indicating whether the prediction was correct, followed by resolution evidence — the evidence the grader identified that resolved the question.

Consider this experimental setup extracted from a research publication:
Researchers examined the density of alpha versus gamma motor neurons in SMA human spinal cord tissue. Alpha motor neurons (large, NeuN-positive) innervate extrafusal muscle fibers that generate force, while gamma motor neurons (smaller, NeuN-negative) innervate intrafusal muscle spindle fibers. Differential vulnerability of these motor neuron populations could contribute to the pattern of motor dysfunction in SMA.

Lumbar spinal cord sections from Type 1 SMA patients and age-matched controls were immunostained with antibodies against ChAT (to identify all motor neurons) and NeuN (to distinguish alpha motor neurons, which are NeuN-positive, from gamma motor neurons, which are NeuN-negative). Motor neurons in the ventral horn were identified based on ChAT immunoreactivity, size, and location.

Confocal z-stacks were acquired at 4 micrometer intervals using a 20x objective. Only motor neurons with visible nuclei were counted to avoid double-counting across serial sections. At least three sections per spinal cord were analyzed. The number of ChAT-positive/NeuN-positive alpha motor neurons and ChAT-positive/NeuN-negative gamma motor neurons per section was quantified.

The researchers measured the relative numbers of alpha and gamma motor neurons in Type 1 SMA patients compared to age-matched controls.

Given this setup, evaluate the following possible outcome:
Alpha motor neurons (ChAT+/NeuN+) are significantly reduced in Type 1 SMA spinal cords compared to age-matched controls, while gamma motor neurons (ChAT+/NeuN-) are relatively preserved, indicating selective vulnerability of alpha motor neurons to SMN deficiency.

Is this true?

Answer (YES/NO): NO